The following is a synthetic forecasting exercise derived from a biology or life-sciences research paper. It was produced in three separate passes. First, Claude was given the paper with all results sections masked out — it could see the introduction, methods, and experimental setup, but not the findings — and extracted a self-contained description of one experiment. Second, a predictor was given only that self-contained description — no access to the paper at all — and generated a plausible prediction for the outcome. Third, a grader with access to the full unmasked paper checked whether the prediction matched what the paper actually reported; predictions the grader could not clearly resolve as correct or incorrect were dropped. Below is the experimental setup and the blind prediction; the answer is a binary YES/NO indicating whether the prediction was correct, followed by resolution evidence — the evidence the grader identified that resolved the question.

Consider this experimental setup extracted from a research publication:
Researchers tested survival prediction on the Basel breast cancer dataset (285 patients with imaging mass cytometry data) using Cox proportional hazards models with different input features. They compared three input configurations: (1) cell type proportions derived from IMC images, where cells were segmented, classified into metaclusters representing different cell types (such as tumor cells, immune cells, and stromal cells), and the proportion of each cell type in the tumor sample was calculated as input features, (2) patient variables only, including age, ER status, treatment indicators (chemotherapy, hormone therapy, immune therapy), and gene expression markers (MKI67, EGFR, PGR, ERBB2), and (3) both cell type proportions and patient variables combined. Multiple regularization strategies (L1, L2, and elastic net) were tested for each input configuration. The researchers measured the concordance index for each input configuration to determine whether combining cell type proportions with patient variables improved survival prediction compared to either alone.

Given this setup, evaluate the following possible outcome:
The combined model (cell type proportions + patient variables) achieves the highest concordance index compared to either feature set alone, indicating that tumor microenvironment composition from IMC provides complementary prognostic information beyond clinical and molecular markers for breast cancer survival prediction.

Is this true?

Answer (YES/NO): YES